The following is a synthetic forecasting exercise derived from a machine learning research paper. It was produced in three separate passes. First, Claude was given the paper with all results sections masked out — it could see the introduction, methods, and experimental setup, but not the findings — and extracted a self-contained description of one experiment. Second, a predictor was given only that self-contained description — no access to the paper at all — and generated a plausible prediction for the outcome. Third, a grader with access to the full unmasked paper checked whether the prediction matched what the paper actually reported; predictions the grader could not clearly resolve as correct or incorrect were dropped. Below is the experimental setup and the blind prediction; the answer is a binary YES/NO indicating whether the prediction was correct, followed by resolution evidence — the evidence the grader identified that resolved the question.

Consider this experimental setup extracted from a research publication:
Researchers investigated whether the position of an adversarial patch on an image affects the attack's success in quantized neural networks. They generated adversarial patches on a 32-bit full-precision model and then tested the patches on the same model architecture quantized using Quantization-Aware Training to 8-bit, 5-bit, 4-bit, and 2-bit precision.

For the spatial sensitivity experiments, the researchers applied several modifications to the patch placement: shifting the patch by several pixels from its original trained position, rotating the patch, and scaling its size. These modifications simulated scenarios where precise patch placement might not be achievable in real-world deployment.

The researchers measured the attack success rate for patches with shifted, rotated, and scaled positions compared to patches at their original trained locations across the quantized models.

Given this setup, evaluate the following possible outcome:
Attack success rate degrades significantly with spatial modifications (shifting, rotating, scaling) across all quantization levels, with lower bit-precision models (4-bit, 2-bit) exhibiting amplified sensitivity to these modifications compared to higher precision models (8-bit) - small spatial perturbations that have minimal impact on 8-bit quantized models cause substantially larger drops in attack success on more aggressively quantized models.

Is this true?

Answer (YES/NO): NO